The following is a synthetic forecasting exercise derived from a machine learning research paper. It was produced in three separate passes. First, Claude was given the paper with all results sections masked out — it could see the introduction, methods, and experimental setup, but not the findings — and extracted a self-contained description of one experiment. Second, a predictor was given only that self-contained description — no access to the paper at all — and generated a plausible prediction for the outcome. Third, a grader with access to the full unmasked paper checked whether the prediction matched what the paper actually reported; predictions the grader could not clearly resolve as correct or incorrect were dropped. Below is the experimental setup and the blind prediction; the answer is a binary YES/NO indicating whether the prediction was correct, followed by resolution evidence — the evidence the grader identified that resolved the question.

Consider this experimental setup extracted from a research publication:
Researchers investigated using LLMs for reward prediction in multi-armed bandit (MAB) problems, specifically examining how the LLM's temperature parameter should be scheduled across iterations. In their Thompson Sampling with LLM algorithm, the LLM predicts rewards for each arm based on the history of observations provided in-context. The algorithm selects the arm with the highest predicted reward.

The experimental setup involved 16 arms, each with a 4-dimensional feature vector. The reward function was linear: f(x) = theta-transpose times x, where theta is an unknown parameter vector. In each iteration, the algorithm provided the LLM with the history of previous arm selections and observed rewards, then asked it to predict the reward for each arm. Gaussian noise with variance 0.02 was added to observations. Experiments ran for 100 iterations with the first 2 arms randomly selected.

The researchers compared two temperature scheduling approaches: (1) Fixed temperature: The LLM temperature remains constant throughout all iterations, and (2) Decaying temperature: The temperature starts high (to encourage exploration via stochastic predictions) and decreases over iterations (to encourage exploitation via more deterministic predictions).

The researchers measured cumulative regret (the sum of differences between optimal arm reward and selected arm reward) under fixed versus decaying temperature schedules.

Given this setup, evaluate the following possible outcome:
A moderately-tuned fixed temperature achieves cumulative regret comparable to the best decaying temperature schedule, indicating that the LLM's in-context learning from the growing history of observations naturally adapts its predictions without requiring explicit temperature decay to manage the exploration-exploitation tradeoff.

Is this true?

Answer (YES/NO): NO